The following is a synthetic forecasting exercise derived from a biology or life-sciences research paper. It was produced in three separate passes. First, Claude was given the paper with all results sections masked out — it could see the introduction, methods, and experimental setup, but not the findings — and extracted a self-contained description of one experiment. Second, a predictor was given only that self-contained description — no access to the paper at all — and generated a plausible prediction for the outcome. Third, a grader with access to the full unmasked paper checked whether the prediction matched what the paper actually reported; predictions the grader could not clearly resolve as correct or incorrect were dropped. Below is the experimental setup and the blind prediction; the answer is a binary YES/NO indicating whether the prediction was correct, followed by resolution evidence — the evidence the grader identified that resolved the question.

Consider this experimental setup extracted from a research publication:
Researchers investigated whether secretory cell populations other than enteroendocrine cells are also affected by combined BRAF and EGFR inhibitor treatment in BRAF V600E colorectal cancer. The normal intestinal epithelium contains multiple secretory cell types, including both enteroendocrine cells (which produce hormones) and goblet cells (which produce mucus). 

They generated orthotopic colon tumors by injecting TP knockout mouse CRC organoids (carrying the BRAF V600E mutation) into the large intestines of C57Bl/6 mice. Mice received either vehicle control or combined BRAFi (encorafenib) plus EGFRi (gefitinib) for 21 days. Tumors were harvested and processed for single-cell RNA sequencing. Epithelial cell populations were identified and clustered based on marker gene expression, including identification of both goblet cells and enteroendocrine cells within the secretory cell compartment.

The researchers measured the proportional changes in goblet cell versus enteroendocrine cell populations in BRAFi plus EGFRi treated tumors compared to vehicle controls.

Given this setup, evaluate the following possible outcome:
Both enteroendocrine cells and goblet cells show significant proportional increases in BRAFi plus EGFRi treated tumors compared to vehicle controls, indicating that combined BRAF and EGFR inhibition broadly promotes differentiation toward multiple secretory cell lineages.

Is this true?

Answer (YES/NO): NO